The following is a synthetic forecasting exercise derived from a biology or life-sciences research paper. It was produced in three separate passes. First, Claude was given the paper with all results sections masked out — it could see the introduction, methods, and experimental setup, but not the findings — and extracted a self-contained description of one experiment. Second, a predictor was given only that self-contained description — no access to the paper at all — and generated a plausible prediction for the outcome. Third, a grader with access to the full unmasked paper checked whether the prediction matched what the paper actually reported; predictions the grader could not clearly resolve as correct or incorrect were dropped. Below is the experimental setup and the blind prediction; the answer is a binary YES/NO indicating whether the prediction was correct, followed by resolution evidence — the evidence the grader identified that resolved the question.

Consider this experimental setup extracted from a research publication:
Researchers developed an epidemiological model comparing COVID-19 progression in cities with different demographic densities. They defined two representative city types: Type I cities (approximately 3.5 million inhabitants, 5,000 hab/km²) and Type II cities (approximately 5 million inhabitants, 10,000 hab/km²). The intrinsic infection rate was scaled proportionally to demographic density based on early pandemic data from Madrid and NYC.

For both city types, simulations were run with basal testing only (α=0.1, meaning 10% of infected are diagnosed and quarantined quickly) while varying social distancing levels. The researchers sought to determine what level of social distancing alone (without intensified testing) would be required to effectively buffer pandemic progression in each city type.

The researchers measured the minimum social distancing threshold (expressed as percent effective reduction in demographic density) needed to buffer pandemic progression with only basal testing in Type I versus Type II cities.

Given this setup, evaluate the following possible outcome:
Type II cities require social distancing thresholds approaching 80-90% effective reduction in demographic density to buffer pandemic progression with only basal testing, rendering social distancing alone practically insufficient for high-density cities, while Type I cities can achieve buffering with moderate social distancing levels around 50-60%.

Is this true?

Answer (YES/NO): NO